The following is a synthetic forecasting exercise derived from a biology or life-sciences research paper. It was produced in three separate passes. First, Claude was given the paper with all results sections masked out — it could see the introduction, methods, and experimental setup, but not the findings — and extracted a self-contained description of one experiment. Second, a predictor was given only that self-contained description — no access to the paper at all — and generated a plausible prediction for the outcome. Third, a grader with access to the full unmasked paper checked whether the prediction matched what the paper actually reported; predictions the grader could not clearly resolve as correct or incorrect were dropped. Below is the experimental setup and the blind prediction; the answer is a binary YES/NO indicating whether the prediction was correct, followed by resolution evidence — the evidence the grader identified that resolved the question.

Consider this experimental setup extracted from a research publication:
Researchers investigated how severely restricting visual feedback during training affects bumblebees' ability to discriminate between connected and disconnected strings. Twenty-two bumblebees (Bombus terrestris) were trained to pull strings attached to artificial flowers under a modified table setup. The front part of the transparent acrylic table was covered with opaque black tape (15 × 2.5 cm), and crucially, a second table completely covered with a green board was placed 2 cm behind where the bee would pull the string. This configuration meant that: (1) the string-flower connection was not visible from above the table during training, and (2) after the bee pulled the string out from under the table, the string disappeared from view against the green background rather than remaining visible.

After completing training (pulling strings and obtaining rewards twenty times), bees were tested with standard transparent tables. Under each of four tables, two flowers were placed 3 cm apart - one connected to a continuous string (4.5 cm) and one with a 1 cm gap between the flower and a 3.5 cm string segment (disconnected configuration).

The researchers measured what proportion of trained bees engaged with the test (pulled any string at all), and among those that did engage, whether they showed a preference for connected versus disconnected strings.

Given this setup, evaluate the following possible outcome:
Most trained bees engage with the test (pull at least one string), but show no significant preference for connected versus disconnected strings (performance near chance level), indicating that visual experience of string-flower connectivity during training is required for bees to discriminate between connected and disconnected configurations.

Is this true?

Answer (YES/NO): NO